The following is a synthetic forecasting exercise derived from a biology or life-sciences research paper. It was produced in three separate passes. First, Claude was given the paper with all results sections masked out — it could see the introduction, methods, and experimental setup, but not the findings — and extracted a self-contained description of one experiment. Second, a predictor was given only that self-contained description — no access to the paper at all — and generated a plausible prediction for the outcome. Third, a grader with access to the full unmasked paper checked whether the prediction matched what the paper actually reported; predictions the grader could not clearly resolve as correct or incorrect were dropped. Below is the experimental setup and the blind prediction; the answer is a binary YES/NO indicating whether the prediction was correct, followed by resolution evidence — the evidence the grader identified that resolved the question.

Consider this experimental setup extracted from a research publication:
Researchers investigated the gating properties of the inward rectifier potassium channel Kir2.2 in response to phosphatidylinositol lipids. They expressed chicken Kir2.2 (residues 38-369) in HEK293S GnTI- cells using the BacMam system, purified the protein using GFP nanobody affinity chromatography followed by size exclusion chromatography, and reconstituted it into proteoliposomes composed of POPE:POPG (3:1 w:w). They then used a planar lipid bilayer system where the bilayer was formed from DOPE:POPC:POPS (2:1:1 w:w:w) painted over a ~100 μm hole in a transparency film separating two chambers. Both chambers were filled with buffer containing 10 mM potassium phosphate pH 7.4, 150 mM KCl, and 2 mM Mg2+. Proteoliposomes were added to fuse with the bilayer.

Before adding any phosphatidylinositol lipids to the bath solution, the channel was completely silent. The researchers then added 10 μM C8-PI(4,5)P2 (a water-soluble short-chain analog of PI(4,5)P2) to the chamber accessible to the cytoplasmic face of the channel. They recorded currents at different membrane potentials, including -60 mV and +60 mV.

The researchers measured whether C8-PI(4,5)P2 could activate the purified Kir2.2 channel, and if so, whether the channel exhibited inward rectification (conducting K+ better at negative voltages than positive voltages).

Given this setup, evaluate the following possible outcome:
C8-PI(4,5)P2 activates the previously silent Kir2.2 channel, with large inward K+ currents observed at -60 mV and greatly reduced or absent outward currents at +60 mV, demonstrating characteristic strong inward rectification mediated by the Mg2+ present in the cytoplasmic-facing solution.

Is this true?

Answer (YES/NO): YES